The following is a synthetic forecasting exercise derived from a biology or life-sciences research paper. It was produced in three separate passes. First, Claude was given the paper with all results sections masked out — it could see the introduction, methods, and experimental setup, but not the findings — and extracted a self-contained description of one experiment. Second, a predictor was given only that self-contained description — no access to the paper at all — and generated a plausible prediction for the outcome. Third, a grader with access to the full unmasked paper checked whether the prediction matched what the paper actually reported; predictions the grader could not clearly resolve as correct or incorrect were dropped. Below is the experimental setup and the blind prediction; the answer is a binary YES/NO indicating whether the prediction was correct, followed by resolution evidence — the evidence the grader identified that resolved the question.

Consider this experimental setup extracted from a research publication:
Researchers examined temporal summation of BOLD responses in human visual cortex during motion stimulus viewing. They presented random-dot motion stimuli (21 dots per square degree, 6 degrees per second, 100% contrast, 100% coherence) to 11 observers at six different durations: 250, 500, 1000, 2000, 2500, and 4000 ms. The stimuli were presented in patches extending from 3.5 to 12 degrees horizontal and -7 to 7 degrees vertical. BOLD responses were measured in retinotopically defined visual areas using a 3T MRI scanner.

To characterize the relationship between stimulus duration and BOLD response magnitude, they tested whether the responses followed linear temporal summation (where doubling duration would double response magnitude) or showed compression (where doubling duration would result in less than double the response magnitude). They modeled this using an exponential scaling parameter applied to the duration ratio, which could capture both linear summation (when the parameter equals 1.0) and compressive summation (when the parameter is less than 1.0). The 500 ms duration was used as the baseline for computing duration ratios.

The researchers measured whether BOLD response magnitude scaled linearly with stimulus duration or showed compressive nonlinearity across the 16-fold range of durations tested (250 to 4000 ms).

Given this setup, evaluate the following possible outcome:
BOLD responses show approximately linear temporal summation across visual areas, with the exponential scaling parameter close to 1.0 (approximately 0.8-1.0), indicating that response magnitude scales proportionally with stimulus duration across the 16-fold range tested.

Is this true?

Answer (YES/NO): NO